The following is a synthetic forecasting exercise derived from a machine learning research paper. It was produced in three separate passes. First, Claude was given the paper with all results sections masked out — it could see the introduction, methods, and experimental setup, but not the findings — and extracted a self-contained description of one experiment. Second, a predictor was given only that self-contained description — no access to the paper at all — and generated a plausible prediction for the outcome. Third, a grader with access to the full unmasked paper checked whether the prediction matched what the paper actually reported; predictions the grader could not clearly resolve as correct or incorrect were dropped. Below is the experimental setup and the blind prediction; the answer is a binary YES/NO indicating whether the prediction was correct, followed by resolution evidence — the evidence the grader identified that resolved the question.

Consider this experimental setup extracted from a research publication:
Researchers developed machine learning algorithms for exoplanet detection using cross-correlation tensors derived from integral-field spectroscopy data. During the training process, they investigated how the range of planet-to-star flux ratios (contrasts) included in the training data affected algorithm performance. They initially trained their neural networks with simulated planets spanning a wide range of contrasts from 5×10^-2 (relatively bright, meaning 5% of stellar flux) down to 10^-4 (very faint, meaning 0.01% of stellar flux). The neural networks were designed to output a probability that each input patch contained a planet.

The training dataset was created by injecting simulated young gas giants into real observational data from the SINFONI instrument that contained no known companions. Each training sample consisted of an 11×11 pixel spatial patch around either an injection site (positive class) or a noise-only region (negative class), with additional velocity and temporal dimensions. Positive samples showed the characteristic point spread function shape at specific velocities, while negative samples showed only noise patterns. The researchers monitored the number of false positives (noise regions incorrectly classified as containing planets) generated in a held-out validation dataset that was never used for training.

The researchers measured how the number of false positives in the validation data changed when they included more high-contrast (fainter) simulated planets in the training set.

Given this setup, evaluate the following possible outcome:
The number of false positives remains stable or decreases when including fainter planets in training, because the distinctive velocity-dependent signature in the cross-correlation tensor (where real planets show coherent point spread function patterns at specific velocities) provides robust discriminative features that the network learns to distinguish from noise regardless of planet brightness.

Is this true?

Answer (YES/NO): NO